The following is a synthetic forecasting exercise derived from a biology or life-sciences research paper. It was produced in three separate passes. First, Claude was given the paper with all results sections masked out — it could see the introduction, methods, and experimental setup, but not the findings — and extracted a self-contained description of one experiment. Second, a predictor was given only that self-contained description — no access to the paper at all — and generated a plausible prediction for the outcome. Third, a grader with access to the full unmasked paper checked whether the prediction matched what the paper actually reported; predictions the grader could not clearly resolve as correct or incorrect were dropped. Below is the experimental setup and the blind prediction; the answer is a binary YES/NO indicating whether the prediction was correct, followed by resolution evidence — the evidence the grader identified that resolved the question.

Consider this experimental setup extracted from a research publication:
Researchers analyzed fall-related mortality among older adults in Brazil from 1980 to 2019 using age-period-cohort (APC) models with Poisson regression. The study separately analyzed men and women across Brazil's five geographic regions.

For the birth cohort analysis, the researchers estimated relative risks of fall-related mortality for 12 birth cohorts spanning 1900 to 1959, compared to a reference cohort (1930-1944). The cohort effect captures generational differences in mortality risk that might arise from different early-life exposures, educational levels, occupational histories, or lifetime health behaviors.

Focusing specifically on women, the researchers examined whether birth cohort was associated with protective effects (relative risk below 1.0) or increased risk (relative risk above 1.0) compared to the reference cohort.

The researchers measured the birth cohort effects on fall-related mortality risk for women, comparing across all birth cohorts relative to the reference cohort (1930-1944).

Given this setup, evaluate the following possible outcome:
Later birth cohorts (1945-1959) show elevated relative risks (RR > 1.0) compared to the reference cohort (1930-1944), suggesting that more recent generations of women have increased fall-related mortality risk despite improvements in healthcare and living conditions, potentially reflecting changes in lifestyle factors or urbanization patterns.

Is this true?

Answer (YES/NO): NO